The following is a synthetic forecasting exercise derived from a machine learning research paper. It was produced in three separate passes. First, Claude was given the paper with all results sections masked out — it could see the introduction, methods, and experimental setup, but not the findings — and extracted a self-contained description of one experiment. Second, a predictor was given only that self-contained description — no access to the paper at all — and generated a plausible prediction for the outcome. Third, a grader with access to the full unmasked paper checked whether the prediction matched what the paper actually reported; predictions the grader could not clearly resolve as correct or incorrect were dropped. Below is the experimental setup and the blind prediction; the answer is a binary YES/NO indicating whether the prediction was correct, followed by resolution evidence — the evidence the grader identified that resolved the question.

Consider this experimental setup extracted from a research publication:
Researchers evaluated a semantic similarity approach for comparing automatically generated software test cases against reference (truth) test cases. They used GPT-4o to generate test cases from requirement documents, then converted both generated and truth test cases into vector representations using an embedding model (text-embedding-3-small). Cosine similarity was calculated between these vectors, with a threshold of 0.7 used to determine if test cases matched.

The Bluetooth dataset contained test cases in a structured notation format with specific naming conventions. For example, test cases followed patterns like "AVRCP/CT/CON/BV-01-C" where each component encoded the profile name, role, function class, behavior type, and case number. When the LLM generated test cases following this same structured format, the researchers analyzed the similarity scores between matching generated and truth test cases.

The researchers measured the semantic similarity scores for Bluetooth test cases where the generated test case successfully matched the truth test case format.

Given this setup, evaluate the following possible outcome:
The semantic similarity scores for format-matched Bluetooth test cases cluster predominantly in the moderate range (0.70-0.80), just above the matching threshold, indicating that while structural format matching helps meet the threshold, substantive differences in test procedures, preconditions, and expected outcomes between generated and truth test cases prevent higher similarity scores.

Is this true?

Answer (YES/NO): NO